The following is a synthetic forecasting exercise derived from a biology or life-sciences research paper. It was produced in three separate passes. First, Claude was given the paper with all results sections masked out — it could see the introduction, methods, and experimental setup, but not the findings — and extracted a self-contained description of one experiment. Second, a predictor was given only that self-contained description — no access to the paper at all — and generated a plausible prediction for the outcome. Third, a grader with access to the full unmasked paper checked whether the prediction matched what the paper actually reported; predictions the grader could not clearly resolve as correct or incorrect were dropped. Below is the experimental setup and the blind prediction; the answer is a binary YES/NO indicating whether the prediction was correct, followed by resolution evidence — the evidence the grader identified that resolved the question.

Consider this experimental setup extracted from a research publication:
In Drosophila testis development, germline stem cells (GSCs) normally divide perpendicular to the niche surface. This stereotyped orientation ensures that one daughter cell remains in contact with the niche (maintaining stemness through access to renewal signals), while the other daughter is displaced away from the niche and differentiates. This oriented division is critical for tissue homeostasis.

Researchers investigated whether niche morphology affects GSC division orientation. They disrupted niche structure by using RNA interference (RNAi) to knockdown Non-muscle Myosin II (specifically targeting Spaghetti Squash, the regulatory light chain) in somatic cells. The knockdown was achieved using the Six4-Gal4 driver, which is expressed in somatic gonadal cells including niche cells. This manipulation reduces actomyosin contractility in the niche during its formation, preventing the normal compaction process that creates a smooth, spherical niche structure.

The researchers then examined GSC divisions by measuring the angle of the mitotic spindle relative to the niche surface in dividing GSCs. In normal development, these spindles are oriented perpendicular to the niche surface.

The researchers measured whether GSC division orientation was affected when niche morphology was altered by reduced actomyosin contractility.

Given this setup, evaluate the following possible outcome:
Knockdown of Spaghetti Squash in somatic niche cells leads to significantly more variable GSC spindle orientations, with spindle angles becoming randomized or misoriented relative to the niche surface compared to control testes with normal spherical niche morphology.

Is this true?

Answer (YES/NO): YES